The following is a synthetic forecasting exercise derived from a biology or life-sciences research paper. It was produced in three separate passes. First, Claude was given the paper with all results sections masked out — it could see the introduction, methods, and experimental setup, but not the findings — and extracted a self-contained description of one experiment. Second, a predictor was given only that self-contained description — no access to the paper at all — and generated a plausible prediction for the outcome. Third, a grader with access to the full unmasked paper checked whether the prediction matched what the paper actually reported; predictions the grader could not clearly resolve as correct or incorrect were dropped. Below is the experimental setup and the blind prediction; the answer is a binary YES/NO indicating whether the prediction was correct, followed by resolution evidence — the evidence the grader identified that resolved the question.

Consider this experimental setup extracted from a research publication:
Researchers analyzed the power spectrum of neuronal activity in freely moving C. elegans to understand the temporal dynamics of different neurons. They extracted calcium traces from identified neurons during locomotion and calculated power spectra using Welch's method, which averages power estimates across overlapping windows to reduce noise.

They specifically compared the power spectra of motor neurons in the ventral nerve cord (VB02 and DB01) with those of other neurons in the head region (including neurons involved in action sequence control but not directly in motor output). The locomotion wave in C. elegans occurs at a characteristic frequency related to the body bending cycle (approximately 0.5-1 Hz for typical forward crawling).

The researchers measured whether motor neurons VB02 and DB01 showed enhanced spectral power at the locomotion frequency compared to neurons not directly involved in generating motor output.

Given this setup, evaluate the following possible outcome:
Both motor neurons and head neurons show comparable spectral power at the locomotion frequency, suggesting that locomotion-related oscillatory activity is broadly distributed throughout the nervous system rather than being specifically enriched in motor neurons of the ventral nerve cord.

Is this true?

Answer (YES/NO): NO